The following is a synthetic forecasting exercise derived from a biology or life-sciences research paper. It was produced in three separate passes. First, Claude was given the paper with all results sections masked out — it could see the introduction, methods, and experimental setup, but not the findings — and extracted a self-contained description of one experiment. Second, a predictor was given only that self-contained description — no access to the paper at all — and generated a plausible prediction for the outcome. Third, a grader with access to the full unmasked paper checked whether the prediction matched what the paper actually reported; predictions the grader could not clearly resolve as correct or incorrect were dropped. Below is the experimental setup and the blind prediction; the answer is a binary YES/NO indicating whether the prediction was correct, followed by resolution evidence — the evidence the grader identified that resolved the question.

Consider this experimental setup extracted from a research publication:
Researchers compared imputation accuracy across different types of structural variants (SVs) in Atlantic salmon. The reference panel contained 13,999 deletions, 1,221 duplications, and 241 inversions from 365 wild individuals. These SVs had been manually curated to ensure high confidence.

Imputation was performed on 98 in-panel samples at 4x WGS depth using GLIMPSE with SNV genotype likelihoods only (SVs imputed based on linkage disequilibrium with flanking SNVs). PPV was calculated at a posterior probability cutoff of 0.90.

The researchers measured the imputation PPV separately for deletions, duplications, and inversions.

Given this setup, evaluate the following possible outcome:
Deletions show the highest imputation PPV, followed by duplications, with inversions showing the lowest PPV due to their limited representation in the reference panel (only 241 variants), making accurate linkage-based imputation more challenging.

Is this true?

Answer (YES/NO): NO